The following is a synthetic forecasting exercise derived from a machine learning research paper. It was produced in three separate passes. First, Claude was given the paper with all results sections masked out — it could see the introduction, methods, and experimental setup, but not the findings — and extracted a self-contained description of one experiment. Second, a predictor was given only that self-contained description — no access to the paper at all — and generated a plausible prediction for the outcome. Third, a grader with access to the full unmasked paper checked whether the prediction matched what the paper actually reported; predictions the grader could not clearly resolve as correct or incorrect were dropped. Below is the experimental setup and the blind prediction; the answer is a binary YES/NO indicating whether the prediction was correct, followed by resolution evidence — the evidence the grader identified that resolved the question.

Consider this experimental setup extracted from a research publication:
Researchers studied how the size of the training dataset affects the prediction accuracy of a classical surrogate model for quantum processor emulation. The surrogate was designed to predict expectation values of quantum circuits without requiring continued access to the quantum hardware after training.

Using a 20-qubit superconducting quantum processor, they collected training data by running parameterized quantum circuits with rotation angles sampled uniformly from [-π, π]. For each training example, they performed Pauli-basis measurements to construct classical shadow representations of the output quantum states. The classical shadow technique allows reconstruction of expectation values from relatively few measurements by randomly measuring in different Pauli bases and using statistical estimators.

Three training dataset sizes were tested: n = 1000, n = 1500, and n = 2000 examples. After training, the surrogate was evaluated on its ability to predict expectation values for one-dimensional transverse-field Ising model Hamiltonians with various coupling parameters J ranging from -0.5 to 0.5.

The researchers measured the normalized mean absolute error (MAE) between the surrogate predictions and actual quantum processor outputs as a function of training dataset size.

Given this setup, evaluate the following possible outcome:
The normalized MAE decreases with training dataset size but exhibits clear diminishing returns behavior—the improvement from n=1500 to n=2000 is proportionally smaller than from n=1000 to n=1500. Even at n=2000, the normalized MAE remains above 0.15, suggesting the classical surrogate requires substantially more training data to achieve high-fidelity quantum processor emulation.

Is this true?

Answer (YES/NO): NO